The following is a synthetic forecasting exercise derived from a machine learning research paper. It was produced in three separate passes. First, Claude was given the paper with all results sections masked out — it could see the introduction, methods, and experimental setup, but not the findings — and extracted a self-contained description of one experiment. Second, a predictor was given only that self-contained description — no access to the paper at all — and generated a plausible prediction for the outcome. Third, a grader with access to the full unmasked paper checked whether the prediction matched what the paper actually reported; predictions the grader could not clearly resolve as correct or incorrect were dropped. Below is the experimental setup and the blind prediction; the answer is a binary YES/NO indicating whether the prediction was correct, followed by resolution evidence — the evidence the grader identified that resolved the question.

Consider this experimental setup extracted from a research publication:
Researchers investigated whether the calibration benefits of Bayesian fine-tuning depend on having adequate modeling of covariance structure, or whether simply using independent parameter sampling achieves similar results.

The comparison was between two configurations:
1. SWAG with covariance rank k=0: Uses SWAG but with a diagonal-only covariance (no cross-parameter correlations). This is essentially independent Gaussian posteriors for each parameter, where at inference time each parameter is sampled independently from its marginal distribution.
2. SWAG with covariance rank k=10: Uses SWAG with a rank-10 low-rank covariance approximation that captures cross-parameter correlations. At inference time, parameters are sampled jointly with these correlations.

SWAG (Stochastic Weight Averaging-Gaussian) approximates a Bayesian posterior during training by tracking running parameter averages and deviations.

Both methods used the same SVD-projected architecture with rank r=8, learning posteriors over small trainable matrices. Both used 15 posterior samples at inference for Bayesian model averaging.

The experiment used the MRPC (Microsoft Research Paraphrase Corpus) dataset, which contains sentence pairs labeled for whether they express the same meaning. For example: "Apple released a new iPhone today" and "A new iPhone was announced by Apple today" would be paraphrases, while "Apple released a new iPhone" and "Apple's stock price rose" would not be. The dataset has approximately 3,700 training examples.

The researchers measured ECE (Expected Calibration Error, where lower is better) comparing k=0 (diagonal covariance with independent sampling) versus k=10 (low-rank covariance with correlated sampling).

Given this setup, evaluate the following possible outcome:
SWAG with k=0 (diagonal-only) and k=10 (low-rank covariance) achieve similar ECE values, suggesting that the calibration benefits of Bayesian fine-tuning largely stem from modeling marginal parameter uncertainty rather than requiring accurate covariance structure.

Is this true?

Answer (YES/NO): NO